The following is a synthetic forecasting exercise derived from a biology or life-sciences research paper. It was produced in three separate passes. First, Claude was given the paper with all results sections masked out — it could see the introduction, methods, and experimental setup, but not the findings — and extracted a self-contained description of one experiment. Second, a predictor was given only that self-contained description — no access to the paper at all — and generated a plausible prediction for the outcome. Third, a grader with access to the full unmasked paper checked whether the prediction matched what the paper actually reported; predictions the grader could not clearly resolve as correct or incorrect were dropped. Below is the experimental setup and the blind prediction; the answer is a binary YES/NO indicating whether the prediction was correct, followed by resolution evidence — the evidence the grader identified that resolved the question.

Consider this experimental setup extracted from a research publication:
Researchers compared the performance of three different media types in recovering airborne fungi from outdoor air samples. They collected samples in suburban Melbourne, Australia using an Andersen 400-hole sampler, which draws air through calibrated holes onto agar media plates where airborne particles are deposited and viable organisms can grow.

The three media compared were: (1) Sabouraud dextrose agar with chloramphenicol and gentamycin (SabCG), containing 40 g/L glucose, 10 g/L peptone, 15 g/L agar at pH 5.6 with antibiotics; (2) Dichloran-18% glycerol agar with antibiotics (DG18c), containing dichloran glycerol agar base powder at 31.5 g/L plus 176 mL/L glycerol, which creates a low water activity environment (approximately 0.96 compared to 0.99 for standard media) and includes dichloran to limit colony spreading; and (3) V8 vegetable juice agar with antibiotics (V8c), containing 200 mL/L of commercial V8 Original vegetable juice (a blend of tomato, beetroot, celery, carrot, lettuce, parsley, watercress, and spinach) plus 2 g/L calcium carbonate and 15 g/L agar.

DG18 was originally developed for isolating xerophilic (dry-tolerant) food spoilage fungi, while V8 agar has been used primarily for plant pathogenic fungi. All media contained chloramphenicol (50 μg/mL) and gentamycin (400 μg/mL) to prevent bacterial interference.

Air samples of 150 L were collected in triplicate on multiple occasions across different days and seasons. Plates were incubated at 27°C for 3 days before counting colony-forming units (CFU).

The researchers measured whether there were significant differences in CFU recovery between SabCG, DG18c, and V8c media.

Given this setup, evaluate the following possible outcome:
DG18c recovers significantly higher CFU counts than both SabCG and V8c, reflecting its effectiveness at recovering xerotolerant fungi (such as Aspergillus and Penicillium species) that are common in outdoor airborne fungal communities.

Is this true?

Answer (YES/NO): NO